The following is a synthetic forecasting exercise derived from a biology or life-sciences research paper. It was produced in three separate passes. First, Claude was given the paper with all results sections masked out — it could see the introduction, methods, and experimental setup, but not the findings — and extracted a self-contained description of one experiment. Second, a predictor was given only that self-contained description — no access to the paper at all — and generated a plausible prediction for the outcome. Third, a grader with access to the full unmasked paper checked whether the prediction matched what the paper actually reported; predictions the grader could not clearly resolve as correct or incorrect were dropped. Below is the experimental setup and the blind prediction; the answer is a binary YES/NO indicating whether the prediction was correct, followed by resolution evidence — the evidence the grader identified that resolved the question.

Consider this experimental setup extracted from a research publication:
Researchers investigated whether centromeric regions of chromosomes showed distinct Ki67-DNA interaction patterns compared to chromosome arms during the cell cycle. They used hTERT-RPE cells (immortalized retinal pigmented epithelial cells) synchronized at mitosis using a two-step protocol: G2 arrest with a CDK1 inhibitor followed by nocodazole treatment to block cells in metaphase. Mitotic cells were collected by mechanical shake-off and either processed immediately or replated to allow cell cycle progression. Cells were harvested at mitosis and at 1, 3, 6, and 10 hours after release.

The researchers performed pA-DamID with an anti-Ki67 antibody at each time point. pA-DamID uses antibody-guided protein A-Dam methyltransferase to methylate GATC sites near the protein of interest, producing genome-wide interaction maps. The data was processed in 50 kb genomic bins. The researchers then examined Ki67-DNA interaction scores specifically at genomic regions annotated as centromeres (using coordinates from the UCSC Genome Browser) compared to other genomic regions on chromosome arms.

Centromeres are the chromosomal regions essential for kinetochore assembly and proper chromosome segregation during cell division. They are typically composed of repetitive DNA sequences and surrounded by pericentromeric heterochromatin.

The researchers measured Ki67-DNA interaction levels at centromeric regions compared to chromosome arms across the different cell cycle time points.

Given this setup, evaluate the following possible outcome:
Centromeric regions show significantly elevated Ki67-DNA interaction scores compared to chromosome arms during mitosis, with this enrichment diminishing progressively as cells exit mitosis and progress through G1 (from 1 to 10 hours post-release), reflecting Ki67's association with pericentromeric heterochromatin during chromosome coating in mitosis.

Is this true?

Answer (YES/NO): NO